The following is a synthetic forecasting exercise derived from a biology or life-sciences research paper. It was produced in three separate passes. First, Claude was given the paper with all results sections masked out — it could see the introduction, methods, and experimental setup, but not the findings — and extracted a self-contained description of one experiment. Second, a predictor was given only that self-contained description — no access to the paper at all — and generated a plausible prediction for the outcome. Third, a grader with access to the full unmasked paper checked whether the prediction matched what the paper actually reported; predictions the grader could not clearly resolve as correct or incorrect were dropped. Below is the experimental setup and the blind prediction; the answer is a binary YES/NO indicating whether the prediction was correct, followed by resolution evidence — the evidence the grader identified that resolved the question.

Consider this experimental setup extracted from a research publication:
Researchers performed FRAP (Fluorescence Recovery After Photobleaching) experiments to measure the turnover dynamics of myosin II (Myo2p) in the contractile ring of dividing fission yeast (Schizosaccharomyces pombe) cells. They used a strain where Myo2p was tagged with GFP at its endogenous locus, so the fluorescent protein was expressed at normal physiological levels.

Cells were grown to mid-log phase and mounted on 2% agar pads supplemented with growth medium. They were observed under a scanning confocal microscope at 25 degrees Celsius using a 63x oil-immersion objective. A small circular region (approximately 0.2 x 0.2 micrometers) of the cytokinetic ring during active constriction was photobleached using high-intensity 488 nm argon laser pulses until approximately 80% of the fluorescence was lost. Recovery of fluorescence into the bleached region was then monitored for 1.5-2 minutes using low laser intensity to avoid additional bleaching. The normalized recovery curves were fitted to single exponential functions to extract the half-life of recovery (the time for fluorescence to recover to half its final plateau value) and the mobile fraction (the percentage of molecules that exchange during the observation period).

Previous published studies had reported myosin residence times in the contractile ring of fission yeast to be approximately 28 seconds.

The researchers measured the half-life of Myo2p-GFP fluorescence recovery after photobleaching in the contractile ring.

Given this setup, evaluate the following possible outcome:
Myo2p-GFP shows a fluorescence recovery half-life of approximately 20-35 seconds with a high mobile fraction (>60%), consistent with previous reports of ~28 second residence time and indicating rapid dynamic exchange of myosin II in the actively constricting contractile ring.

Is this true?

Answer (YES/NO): NO